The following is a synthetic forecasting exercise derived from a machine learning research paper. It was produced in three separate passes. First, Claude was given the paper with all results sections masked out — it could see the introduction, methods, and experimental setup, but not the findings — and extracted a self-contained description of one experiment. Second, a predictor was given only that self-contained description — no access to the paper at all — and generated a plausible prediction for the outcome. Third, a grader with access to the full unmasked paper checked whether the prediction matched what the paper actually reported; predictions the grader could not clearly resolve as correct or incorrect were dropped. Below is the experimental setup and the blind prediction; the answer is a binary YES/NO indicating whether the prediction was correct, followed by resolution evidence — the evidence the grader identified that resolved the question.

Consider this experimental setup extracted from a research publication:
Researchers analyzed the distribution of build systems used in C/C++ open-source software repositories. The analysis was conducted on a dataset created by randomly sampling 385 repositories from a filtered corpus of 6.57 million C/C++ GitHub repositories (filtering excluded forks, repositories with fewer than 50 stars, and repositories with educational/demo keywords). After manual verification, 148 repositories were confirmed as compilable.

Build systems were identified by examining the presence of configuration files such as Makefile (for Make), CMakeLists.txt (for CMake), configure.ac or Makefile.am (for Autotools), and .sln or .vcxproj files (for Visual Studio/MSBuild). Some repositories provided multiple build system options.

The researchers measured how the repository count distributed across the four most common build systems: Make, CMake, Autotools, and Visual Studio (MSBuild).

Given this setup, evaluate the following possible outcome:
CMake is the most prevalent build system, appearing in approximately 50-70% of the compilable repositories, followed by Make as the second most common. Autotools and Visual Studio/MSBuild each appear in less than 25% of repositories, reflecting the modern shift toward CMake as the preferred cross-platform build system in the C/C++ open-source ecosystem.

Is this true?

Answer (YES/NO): NO